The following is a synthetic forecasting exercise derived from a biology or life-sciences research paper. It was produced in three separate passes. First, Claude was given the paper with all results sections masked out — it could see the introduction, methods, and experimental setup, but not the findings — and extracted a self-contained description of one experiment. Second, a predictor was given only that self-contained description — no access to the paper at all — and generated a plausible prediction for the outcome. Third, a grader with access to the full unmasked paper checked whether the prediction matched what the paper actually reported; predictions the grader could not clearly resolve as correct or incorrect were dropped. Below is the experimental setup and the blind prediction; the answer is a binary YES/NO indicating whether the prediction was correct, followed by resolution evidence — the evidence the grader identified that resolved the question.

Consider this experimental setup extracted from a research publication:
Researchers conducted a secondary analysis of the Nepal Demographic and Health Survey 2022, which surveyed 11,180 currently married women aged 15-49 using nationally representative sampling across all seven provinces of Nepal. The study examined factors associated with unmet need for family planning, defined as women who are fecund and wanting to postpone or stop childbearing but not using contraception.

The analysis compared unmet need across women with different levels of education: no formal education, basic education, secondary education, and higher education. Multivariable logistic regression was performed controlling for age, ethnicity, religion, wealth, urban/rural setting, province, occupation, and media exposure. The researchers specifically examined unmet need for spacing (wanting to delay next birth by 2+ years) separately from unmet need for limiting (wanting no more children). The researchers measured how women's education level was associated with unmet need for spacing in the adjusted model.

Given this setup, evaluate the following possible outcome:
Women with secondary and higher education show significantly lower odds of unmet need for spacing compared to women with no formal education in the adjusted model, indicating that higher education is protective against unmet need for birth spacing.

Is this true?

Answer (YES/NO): NO